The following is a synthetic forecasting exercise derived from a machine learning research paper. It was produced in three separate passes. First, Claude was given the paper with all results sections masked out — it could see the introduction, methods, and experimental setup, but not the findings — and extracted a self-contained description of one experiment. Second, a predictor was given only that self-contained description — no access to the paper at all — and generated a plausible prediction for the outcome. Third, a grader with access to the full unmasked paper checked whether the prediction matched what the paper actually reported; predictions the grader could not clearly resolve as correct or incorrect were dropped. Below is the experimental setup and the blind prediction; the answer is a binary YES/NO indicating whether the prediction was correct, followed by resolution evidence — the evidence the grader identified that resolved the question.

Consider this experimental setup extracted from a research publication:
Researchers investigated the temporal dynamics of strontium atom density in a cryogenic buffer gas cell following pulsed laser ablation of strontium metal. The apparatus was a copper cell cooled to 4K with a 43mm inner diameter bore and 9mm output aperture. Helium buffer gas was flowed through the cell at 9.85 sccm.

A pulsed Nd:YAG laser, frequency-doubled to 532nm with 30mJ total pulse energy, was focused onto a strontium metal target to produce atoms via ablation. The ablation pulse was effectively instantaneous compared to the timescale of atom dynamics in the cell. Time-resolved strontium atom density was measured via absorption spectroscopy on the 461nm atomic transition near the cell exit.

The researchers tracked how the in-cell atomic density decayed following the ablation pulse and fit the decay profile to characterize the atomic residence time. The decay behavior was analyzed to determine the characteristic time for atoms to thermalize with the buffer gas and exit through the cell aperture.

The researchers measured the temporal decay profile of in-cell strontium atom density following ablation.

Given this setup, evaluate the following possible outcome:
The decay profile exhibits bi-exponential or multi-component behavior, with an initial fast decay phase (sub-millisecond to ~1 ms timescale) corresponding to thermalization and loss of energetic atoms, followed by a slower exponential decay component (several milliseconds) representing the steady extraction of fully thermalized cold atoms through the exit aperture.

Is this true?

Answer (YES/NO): NO